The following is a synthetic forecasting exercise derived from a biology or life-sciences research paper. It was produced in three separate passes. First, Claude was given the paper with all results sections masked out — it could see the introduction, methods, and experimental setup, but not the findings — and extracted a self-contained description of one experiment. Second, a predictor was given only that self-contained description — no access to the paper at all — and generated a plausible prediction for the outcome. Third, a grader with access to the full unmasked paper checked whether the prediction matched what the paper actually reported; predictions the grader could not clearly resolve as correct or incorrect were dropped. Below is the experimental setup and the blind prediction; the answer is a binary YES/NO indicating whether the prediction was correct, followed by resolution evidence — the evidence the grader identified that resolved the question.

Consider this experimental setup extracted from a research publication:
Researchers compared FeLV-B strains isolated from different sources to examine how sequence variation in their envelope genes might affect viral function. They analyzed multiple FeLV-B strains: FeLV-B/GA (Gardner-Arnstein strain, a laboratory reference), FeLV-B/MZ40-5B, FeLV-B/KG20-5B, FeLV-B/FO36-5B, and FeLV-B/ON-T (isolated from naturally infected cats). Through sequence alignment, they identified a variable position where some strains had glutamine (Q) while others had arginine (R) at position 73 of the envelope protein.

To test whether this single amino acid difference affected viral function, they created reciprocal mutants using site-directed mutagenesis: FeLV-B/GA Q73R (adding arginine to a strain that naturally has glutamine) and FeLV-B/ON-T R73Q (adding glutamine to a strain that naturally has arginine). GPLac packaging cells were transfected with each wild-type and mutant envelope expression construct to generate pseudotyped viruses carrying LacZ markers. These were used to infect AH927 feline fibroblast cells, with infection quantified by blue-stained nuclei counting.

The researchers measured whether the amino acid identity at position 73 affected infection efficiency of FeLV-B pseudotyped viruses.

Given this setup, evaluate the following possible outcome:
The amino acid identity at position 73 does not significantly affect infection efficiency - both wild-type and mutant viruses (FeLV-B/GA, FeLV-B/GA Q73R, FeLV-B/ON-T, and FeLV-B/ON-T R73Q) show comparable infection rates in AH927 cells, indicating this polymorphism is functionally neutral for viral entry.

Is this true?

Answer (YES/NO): NO